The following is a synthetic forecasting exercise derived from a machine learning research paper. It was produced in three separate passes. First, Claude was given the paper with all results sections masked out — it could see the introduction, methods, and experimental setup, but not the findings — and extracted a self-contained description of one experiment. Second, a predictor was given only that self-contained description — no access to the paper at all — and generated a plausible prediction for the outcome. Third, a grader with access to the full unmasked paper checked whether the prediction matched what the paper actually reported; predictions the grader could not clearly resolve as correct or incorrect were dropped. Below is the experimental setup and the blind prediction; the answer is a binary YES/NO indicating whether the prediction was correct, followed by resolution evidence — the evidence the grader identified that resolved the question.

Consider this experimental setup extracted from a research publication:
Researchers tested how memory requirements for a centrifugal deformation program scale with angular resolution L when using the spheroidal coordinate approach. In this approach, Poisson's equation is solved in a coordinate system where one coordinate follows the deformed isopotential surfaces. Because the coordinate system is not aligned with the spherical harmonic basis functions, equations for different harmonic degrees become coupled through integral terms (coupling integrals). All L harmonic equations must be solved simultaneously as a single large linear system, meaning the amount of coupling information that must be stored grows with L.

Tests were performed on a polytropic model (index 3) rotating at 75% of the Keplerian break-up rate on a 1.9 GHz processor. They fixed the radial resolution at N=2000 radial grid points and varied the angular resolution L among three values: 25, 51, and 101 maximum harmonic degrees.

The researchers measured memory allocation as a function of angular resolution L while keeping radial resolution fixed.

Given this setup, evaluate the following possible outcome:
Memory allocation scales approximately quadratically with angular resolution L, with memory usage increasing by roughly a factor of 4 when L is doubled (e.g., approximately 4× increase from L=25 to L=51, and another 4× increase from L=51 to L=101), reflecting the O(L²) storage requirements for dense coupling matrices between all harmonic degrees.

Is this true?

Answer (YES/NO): NO